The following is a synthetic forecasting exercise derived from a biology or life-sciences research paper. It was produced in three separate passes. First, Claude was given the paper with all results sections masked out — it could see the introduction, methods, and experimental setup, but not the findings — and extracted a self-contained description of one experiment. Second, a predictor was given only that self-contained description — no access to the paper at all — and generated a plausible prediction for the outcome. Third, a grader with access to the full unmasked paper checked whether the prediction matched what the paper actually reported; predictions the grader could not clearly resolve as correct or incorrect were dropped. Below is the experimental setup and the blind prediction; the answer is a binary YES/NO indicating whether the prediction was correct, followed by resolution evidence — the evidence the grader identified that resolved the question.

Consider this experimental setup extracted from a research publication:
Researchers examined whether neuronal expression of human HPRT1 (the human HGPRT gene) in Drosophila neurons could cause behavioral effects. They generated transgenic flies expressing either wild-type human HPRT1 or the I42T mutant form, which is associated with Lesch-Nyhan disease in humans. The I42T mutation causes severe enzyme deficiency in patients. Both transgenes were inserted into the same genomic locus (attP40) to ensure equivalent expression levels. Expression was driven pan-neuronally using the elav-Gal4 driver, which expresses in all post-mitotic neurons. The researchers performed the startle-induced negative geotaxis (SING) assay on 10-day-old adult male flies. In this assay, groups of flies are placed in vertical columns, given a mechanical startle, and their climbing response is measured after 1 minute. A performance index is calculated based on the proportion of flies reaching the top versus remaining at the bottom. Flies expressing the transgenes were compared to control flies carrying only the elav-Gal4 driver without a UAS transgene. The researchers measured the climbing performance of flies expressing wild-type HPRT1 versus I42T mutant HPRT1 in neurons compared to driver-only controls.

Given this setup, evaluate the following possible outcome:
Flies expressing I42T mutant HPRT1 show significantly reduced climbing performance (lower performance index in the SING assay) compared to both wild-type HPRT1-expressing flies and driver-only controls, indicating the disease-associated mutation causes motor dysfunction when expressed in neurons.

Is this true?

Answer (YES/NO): YES